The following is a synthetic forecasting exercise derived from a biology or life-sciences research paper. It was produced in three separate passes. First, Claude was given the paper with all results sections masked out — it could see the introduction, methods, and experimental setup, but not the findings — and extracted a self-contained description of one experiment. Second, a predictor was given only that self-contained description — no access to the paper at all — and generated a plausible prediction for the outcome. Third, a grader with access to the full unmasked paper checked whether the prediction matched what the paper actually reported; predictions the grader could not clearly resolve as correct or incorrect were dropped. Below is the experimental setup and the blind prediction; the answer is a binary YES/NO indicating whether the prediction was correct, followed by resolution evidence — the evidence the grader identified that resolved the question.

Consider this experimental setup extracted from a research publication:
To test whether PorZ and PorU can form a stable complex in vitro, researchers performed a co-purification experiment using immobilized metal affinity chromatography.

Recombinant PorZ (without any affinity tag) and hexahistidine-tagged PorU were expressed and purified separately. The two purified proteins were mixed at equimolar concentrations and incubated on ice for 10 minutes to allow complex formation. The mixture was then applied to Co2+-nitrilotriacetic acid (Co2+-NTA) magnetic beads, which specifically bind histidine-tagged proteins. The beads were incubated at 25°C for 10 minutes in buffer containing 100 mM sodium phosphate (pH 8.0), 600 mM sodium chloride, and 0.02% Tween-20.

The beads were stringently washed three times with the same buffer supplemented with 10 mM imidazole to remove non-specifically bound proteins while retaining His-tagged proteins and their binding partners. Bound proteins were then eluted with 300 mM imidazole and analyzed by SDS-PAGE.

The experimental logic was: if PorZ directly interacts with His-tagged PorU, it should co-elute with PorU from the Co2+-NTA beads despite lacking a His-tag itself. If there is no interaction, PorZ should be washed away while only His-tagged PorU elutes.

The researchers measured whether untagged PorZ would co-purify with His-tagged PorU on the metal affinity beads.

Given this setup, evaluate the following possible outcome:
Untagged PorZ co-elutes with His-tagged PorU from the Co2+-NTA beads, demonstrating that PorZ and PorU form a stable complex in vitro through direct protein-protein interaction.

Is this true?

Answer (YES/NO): YES